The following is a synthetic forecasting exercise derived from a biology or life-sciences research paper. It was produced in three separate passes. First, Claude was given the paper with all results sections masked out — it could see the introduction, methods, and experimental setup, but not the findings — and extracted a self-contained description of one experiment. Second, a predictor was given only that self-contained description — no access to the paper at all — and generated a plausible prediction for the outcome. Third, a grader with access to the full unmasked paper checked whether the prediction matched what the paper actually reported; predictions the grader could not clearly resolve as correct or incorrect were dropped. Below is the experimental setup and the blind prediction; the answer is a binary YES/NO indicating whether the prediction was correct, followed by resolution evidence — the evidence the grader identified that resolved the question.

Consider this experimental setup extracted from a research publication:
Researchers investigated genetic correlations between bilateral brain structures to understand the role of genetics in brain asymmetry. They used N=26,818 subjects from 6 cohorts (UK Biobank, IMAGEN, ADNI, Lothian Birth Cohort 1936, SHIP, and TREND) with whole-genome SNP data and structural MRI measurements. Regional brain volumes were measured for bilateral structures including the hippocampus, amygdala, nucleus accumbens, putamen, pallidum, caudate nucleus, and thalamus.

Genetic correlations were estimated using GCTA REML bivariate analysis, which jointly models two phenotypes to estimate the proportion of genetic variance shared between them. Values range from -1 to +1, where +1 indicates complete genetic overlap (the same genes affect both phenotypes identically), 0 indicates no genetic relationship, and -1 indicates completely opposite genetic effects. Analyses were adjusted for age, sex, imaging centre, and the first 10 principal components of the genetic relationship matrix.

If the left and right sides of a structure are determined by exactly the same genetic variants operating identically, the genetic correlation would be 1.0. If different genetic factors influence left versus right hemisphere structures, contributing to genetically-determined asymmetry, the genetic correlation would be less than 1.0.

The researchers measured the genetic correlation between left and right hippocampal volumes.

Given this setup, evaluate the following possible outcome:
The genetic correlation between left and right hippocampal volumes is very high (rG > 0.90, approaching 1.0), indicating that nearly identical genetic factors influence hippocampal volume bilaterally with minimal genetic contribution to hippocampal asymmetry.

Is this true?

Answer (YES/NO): YES